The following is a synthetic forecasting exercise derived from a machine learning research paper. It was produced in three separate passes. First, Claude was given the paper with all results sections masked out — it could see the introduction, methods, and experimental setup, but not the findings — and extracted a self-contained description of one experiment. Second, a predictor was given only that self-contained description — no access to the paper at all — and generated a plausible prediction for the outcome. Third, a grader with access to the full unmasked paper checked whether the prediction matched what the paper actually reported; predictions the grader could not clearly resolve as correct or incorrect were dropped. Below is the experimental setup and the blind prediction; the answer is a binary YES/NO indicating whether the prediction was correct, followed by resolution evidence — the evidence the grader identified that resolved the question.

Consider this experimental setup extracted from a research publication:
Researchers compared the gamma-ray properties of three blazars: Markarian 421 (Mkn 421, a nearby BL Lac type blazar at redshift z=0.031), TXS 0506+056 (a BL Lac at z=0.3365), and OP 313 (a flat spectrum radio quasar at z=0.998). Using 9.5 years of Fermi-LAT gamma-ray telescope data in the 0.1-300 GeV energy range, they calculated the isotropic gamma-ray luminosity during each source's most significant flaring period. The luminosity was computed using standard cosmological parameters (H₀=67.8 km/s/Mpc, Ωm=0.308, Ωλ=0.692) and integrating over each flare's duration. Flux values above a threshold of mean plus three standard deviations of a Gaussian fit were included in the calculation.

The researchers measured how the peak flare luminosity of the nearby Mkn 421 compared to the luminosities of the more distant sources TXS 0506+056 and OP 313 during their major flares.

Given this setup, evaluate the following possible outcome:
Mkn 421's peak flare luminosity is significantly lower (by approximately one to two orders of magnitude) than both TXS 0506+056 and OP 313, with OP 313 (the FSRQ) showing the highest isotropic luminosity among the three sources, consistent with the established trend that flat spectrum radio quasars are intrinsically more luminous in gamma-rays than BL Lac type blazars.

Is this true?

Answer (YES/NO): NO